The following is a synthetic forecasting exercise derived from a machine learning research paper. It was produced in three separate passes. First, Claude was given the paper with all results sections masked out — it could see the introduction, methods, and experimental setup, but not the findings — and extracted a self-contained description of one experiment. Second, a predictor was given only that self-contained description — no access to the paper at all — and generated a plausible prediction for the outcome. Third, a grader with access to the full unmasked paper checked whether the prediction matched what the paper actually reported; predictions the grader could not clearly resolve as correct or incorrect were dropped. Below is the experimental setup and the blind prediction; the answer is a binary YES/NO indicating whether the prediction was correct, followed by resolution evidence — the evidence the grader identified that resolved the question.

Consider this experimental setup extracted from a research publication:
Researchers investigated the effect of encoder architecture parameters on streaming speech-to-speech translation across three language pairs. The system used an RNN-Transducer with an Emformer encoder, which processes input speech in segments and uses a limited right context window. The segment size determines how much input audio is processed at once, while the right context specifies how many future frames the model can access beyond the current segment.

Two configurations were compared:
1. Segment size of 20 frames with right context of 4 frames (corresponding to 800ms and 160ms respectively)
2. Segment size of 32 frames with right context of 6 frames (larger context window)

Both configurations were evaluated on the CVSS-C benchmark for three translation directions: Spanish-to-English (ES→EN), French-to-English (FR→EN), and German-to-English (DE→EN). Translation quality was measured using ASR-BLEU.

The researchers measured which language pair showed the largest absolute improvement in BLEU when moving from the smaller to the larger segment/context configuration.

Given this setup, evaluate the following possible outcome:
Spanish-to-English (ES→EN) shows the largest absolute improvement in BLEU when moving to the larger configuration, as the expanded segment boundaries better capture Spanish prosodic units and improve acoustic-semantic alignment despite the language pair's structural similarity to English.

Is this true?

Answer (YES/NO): NO